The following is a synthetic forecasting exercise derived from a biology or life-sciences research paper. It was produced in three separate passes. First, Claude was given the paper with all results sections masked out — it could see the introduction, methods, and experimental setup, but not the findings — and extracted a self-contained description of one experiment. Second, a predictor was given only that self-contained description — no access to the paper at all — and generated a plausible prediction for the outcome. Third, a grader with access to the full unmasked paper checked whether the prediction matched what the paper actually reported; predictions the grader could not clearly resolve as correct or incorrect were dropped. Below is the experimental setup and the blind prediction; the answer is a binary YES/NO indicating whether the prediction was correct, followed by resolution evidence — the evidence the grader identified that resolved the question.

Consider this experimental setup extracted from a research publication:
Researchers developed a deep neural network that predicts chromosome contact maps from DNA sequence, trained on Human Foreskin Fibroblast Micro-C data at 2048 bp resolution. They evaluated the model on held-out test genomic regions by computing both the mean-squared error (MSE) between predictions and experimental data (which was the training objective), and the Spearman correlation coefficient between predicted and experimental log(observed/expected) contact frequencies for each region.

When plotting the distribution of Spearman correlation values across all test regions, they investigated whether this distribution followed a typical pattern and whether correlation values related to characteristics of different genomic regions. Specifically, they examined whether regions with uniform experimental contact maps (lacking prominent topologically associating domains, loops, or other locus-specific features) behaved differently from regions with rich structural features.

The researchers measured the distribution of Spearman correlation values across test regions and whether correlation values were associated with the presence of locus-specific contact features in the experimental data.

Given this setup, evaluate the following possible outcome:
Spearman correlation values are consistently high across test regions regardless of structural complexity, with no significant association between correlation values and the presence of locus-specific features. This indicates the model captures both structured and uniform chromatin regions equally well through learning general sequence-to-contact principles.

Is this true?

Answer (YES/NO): NO